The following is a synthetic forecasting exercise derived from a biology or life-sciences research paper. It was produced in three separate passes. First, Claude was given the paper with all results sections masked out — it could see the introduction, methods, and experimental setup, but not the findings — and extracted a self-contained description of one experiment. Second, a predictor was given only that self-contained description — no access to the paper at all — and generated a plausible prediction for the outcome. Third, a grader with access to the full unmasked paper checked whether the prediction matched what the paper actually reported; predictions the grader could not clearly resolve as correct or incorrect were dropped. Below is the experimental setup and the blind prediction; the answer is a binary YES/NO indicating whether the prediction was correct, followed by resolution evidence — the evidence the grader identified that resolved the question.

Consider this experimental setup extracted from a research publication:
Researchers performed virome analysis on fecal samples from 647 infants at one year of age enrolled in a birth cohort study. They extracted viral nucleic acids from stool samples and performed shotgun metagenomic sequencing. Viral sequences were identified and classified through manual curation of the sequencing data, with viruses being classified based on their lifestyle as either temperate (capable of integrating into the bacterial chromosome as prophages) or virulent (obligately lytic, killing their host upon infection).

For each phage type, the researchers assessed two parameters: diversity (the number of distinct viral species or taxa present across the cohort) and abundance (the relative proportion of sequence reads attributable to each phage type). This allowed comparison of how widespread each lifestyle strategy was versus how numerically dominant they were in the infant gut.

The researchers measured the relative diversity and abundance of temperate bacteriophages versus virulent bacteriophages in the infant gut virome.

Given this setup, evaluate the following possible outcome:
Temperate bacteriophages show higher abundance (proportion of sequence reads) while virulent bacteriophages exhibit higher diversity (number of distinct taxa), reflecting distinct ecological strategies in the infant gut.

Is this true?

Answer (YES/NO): NO